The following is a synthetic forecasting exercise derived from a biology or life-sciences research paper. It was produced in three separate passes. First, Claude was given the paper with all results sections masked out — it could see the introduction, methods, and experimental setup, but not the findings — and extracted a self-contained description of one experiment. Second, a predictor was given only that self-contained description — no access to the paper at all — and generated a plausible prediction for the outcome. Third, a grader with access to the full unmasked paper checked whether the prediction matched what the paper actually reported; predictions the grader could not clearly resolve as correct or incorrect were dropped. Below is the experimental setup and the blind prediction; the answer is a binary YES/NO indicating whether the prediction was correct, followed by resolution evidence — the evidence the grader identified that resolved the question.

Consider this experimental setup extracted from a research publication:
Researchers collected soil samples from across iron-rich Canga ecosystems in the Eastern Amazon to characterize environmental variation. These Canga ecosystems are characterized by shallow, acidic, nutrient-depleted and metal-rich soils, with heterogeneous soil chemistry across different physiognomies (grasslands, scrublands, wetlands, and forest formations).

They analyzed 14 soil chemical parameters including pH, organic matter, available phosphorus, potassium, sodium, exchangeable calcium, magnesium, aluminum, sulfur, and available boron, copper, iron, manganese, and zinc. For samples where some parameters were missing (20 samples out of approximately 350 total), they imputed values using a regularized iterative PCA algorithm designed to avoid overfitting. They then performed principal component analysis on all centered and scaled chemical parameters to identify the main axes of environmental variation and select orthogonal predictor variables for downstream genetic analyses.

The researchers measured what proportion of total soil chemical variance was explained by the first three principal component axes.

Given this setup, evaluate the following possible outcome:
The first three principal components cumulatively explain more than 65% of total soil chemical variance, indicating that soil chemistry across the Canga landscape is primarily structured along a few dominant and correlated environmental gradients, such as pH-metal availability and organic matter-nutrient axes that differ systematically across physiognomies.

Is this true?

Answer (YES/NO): NO